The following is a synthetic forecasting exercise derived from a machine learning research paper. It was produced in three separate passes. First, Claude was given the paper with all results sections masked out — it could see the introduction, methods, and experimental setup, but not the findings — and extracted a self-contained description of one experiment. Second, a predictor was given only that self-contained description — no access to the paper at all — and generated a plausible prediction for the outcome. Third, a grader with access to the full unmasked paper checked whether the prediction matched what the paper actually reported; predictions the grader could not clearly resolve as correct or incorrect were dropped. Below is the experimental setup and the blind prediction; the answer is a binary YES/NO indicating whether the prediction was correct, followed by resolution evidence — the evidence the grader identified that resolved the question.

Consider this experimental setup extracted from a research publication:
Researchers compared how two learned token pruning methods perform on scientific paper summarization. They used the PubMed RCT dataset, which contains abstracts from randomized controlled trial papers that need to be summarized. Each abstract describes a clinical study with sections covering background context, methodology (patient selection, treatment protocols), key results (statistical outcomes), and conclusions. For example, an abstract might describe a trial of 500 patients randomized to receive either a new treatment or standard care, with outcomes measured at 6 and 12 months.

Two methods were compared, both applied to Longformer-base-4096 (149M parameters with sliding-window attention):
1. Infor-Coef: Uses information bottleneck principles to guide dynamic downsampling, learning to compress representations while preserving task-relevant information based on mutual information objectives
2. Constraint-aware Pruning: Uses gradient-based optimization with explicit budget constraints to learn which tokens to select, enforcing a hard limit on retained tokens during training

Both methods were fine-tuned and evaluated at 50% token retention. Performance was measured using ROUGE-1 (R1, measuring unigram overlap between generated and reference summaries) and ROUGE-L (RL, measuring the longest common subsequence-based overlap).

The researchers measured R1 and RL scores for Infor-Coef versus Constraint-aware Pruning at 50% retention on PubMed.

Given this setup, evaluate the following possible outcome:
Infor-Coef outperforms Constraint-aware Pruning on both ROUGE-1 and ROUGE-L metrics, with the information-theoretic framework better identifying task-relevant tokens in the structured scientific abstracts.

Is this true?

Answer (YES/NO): NO